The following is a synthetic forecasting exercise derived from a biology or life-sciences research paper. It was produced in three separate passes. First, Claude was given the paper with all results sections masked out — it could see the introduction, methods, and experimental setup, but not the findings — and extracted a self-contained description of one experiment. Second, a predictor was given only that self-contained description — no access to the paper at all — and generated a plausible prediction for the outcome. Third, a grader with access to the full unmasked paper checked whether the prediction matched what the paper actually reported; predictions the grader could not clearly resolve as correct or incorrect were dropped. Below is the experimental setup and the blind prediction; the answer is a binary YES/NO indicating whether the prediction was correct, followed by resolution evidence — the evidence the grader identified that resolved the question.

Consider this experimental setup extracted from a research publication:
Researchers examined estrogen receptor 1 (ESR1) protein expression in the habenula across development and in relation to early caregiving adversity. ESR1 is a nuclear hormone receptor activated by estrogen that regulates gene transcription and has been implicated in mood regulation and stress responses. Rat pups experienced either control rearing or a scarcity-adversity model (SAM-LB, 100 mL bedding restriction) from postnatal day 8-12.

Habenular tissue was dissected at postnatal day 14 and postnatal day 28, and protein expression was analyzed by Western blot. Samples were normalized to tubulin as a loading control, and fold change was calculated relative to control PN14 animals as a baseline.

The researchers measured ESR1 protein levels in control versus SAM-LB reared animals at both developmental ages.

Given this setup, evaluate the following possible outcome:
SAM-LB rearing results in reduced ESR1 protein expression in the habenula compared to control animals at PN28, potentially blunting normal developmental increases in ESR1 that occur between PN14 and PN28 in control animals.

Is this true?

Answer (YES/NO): YES